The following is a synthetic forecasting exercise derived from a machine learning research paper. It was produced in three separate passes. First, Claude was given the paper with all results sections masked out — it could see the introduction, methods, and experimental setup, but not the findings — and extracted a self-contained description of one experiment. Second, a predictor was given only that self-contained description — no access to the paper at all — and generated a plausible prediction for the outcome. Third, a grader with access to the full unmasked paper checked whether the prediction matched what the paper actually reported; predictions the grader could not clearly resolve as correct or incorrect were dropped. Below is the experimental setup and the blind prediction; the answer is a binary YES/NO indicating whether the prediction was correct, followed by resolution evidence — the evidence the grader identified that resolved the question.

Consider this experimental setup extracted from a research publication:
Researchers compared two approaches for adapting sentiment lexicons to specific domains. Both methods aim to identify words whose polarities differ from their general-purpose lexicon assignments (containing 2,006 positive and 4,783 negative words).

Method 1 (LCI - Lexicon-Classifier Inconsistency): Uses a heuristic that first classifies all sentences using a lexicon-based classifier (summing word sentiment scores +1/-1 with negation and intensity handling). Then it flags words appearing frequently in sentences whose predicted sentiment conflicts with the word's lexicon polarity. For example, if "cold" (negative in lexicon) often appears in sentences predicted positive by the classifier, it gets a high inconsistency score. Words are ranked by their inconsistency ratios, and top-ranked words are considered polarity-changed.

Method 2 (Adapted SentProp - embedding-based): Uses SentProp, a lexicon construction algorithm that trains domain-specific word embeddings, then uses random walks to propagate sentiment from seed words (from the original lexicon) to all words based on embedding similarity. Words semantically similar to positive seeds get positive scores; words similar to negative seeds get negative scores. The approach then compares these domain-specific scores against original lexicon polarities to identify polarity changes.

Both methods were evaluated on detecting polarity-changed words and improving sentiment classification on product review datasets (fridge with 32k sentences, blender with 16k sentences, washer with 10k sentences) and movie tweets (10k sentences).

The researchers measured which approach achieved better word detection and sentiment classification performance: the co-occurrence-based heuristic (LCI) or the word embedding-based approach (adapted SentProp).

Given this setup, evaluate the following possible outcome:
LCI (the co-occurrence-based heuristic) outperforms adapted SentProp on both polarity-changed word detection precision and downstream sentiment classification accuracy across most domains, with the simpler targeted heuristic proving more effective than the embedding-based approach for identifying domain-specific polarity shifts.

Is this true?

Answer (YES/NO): NO